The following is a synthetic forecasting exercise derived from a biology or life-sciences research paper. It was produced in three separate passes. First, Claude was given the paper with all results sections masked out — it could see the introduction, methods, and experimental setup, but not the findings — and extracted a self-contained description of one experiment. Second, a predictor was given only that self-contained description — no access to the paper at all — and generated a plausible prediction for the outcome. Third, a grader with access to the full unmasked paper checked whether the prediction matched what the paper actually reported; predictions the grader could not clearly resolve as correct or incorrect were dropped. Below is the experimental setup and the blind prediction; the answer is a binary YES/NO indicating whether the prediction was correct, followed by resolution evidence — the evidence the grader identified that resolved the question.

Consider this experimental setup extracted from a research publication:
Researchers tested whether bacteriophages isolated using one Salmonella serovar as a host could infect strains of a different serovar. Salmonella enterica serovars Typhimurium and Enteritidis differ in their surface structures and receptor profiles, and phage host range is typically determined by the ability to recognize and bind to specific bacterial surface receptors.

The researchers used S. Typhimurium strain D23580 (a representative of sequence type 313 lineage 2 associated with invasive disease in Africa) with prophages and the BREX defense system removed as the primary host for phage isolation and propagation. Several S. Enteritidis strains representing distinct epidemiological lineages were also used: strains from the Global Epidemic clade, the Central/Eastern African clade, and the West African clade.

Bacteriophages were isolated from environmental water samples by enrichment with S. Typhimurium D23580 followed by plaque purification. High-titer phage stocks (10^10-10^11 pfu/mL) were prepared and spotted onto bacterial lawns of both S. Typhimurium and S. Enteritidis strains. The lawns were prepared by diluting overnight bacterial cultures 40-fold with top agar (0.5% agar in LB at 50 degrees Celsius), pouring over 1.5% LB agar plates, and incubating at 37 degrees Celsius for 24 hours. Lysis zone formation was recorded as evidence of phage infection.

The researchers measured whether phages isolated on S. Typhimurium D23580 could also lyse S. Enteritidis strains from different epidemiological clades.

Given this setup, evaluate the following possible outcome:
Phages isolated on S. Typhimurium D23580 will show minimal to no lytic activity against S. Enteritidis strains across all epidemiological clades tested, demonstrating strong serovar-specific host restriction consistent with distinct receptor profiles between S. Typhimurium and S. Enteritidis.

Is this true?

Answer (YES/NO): NO